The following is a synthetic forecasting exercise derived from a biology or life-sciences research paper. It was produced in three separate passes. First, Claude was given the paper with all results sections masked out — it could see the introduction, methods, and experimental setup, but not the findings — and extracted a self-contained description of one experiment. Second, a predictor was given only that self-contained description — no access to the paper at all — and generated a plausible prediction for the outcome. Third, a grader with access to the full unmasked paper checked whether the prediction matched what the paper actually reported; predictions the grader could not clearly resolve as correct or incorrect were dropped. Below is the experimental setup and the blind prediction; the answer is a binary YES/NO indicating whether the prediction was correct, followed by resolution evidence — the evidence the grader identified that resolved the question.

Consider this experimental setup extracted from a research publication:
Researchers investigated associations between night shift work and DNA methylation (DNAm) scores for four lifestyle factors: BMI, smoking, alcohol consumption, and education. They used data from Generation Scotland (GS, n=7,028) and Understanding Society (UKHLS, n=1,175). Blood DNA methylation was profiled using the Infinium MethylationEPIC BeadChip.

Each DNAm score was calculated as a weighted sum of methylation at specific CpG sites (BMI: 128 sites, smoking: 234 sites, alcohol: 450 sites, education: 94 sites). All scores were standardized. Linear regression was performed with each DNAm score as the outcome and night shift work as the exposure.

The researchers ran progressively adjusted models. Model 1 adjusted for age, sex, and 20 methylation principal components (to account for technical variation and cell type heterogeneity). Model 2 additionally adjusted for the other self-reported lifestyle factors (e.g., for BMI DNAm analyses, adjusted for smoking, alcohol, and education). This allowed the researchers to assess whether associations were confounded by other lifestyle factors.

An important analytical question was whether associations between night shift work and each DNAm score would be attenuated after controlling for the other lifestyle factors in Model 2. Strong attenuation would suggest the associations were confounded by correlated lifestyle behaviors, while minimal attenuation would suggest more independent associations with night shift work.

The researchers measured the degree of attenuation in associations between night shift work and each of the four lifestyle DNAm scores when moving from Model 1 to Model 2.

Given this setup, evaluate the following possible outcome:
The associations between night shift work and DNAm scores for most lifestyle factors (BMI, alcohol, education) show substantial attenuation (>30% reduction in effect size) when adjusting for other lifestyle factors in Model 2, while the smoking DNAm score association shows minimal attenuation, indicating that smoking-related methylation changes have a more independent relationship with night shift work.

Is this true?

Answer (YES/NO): NO